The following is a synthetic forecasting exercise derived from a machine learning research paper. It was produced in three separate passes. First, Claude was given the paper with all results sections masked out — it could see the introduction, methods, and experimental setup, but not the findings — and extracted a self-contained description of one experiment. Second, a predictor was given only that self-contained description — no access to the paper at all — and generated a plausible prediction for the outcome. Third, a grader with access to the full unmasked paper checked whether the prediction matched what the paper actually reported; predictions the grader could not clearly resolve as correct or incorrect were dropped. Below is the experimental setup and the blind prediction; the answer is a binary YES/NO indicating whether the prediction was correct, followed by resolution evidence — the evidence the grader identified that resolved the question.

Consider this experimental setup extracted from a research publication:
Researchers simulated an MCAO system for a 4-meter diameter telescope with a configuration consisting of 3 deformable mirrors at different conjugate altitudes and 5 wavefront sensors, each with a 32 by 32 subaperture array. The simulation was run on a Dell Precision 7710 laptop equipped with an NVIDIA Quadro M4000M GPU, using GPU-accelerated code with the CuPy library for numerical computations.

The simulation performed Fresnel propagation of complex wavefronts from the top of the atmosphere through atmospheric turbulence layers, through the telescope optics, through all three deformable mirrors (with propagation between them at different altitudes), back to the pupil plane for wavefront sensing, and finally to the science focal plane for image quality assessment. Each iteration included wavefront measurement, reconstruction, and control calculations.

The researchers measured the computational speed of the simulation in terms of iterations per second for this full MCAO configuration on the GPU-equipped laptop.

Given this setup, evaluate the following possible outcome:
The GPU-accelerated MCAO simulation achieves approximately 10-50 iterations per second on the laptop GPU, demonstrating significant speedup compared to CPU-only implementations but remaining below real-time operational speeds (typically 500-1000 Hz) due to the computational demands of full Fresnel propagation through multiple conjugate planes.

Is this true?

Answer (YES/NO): NO